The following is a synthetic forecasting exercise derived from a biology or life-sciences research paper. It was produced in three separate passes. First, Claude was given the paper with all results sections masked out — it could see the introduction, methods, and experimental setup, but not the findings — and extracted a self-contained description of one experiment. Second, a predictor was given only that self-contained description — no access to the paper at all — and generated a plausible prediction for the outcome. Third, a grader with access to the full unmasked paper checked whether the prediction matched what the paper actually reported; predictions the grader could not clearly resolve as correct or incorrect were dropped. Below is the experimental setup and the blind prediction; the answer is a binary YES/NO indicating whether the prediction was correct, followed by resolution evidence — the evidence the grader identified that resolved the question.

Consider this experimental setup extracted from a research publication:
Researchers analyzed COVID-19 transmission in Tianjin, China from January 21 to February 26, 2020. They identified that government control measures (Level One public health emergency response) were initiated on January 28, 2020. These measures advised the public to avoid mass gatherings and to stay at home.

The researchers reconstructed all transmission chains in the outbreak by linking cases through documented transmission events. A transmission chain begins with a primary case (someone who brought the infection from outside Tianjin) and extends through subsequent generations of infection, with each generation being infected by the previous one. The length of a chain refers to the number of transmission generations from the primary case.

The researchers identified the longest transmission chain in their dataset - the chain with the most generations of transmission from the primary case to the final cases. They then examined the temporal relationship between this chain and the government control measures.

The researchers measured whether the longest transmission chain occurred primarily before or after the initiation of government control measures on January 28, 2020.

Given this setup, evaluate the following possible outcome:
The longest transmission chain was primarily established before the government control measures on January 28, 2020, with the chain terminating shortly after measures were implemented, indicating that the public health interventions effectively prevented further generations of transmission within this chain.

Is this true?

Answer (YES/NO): NO